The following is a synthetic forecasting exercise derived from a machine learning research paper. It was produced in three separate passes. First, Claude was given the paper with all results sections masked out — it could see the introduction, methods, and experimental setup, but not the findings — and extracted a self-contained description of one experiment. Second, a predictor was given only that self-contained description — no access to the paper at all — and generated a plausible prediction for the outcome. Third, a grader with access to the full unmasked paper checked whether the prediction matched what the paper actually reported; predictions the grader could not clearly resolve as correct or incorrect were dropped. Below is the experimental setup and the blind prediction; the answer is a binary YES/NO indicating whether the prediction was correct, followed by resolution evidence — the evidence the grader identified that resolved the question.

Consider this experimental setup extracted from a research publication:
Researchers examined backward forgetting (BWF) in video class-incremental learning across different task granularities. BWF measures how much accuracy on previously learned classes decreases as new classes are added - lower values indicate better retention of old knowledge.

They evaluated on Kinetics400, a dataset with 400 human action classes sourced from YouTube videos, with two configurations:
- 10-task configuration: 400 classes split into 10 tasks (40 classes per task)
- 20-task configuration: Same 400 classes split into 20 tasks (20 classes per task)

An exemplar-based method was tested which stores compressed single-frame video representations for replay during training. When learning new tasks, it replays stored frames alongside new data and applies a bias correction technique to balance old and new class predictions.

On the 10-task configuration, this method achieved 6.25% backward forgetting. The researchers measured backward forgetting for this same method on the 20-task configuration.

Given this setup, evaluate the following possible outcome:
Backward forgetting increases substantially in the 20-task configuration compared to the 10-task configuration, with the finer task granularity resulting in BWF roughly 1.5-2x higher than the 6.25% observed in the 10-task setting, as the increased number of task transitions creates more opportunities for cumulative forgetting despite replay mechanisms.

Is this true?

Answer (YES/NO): NO